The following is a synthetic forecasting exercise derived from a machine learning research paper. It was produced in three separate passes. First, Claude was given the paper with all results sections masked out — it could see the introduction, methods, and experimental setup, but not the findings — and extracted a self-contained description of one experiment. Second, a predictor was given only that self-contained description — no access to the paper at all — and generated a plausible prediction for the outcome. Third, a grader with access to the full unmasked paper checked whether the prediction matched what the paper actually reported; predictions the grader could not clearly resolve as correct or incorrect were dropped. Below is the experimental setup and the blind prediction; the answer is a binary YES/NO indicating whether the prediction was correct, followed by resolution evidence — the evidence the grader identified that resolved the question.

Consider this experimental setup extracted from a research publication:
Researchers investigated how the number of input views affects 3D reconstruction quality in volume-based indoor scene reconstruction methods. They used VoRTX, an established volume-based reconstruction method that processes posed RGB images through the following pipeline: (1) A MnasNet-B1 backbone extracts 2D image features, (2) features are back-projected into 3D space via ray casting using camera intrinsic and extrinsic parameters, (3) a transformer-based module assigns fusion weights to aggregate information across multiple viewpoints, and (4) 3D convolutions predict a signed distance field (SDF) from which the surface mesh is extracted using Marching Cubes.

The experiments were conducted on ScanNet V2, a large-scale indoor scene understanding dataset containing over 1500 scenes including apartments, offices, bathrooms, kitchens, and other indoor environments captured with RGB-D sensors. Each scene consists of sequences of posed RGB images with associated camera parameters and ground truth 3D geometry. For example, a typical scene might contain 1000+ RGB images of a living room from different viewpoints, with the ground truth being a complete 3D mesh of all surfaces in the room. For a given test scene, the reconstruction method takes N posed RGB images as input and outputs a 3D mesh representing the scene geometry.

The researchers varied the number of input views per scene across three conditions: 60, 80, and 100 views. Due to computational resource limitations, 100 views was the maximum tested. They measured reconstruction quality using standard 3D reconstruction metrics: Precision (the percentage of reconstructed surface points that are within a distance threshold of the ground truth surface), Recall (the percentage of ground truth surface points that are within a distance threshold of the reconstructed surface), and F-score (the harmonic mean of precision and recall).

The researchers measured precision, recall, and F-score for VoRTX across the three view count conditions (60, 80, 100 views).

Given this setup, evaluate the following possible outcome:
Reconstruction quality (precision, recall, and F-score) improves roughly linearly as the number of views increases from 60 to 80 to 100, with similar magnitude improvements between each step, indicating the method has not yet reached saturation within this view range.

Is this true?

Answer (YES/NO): NO